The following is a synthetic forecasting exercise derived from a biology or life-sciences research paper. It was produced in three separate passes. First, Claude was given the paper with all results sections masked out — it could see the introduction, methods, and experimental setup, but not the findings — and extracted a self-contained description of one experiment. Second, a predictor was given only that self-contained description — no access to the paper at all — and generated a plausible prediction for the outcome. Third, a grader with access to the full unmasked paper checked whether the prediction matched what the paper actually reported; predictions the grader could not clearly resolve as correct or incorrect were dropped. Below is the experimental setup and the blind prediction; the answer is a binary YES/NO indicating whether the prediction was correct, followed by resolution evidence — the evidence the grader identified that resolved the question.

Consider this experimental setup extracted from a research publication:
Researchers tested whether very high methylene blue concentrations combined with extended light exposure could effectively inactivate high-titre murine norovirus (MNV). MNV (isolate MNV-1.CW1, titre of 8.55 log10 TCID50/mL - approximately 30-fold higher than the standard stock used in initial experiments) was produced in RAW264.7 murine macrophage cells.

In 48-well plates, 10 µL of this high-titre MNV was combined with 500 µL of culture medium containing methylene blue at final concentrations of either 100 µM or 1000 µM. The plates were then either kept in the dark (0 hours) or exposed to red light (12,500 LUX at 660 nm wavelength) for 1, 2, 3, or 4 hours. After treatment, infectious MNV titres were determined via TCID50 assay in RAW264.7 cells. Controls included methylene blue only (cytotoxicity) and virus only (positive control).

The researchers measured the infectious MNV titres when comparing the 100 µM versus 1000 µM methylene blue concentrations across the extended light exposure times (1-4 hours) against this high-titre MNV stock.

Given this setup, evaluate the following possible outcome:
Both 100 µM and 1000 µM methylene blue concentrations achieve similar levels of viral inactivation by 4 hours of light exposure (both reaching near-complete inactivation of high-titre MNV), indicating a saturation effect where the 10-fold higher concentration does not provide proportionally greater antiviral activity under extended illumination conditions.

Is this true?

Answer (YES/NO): YES